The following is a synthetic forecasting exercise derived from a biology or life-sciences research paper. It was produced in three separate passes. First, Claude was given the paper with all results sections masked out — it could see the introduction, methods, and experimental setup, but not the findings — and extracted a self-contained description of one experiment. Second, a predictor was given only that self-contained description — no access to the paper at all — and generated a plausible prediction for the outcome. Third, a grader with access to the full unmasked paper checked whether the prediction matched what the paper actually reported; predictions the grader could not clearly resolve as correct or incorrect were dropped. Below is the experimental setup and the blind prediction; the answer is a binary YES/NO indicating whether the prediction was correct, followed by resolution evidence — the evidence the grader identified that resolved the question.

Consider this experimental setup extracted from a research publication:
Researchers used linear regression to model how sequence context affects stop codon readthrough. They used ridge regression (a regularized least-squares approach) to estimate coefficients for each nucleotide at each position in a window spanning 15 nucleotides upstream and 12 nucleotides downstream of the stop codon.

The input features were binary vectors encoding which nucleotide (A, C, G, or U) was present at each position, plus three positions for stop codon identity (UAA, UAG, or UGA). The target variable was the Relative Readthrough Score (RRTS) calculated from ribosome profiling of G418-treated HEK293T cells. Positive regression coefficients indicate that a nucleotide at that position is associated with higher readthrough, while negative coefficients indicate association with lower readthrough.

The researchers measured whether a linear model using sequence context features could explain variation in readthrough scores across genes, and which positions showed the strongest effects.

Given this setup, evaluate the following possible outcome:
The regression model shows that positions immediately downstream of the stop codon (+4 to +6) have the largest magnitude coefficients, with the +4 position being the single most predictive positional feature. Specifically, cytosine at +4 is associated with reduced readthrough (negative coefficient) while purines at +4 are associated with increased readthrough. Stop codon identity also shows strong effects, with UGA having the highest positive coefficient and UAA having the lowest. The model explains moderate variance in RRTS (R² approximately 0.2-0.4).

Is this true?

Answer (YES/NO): NO